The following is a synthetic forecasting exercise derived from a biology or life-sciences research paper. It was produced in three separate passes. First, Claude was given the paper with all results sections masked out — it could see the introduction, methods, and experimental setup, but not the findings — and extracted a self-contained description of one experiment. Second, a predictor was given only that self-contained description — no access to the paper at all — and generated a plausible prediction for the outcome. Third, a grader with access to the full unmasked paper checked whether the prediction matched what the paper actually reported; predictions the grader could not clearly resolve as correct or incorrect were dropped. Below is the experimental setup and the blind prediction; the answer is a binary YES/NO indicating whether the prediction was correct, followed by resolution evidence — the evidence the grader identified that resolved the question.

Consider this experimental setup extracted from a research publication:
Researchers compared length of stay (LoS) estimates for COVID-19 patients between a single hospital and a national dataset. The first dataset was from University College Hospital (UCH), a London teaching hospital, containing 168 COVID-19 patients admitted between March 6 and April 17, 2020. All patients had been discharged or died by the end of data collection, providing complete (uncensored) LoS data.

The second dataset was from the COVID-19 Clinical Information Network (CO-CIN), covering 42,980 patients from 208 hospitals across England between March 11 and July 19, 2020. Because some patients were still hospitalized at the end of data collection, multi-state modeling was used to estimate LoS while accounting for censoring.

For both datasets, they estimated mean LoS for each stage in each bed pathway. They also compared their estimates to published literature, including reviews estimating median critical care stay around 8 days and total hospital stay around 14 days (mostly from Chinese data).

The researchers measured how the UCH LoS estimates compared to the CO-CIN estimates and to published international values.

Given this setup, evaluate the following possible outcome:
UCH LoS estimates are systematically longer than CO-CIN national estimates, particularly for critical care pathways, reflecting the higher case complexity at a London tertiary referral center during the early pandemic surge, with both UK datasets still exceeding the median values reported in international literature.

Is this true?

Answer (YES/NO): NO